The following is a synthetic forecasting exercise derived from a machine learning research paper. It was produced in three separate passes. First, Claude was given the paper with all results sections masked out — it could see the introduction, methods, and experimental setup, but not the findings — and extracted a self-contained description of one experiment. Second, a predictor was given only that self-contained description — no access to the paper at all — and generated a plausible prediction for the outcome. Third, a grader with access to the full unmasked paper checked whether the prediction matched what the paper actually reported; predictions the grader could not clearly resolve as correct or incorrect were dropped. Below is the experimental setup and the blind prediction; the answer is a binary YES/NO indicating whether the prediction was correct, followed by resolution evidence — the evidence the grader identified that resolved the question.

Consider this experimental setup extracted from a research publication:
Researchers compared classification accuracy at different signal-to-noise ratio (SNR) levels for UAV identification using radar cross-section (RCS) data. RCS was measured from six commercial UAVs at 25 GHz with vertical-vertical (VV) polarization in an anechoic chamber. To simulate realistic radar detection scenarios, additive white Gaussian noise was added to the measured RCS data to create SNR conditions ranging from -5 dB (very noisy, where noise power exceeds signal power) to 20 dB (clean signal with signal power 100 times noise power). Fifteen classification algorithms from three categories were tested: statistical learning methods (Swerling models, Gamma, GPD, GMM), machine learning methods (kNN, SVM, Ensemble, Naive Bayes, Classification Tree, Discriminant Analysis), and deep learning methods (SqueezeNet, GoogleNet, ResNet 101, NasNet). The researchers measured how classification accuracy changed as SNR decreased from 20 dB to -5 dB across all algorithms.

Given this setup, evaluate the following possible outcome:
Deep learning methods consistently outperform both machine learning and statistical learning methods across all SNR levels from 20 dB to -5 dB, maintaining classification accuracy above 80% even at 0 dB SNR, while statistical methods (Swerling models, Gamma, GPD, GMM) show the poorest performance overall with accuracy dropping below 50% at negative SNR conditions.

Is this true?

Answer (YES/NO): NO